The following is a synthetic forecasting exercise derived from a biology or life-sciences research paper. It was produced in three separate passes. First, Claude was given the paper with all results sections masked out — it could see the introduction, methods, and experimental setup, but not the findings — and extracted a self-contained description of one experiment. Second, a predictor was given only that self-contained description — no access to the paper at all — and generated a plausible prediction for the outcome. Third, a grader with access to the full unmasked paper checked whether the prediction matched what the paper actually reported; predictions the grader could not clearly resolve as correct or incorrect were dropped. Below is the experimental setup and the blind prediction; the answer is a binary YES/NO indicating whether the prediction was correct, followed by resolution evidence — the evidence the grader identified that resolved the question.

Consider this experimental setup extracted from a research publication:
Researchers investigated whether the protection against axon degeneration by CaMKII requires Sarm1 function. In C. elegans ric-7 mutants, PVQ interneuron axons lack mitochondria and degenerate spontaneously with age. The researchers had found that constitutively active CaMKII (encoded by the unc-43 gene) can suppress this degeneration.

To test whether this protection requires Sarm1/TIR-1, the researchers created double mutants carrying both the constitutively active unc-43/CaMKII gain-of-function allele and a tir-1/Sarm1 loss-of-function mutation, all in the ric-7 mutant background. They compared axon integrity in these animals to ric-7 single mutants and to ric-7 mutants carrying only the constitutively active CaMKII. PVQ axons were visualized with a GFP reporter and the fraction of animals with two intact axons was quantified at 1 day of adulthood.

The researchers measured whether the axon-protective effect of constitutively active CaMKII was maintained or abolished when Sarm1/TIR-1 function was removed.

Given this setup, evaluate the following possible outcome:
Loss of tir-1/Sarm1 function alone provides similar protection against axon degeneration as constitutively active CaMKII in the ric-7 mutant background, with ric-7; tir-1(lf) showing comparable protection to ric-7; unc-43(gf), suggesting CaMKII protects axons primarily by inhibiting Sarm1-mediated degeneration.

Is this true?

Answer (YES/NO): NO